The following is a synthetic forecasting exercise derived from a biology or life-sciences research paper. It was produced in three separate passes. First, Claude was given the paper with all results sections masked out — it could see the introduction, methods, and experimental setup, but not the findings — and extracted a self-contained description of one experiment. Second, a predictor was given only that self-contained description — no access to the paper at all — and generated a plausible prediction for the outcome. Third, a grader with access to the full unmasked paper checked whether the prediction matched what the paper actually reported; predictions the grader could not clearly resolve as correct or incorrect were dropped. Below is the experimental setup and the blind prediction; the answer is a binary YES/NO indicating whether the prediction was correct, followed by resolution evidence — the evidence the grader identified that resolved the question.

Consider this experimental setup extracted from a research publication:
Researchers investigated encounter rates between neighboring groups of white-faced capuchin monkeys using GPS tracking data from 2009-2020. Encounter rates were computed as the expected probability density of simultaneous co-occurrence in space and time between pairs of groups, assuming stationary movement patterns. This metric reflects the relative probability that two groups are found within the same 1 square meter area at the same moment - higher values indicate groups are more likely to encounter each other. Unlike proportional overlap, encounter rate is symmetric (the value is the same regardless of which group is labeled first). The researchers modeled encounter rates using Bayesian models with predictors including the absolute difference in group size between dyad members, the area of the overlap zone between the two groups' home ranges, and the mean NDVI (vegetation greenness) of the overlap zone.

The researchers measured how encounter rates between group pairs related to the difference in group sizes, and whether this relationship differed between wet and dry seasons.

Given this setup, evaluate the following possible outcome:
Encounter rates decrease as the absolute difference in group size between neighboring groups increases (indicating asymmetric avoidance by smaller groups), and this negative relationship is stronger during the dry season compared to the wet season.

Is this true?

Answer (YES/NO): NO